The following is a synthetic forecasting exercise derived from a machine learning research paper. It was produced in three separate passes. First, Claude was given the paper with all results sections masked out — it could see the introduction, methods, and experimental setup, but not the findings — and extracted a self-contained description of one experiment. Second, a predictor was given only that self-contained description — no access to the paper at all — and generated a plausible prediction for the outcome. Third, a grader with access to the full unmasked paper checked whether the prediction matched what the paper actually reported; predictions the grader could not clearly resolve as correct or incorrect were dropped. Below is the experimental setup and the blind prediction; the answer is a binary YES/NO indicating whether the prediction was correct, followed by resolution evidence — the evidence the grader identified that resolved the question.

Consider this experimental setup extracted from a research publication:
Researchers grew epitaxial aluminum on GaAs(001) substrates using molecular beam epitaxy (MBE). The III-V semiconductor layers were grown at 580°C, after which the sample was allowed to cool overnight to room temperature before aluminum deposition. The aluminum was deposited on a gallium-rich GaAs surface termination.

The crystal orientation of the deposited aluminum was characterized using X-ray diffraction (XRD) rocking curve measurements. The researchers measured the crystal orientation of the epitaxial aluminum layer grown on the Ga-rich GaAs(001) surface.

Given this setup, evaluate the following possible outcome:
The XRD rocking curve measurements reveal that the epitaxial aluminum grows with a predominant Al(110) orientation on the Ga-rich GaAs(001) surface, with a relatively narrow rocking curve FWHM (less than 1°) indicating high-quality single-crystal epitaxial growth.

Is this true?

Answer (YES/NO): NO